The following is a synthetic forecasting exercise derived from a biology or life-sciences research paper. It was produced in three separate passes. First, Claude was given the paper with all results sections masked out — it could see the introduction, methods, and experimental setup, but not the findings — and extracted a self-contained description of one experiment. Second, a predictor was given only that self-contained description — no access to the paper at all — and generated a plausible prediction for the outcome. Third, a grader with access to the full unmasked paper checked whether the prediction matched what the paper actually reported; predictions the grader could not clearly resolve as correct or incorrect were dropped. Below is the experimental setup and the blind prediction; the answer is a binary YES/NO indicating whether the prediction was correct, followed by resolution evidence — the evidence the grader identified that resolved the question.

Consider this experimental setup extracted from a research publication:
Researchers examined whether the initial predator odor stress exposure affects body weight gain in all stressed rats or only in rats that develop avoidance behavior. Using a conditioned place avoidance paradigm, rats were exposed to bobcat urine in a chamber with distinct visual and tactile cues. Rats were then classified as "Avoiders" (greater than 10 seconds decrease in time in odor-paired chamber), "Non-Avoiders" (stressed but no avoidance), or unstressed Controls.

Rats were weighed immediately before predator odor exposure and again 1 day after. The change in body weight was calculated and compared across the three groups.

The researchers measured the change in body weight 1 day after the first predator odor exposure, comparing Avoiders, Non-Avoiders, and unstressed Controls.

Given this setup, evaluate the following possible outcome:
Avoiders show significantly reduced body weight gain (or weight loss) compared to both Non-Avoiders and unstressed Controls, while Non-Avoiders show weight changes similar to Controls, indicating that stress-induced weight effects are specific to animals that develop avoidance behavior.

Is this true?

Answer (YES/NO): NO